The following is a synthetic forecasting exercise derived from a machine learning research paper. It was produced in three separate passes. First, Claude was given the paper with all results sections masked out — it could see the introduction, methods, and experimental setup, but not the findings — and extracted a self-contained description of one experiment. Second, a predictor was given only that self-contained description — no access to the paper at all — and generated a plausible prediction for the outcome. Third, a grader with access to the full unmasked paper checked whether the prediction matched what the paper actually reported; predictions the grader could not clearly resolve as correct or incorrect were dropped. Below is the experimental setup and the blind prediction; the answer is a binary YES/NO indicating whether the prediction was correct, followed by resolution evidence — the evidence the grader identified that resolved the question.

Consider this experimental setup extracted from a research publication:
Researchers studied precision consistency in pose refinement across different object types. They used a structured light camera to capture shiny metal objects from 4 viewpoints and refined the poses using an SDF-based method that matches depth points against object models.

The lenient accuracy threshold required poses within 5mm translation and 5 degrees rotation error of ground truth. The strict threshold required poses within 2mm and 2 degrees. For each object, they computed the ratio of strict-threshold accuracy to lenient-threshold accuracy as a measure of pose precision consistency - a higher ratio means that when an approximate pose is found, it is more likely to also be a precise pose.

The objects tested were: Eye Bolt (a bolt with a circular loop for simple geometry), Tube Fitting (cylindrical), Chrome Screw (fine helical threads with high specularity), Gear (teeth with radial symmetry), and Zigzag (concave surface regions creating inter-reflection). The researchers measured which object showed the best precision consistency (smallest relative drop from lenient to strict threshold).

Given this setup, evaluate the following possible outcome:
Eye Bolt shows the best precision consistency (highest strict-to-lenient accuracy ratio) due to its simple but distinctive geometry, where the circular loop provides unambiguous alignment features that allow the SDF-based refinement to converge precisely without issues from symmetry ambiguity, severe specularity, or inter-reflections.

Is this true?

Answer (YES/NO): NO